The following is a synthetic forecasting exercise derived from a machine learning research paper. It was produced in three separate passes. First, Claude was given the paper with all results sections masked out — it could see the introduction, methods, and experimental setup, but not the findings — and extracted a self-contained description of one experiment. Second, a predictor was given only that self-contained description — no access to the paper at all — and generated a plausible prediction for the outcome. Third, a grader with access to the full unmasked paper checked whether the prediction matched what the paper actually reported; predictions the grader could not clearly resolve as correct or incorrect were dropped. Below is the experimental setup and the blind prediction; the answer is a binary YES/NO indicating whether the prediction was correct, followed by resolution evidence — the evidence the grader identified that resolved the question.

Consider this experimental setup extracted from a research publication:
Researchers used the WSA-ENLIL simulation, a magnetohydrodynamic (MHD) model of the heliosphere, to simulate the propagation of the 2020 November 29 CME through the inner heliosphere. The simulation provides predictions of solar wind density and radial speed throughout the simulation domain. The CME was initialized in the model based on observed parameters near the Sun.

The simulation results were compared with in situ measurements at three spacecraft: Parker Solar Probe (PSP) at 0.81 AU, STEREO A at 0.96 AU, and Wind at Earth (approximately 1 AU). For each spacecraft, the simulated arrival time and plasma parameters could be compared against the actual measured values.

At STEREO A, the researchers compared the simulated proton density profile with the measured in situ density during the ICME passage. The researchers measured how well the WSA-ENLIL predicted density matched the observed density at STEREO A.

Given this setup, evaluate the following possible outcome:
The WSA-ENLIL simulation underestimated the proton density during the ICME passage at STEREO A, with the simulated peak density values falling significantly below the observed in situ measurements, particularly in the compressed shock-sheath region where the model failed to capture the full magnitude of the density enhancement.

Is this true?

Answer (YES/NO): NO